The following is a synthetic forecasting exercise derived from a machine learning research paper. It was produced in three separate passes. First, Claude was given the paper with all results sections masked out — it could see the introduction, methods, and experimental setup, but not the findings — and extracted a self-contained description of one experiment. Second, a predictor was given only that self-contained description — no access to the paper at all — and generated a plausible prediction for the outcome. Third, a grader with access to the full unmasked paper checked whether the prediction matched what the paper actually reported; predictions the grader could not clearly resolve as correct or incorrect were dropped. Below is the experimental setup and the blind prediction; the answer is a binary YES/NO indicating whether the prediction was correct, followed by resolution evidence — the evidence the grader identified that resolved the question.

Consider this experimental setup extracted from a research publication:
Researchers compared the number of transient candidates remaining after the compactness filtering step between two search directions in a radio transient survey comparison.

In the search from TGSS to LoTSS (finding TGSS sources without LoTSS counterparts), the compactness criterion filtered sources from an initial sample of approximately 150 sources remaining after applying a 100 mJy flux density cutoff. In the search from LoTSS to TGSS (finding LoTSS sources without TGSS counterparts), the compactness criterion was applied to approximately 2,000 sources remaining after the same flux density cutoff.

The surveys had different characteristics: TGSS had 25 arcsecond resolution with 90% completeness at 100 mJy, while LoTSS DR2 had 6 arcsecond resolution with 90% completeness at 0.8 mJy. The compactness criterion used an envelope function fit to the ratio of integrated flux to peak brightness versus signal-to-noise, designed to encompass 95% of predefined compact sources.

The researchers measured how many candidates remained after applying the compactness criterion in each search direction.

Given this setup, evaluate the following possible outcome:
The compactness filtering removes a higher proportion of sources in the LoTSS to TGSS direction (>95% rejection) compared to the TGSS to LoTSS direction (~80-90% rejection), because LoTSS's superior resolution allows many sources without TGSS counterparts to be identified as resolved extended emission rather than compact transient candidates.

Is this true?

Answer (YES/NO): NO